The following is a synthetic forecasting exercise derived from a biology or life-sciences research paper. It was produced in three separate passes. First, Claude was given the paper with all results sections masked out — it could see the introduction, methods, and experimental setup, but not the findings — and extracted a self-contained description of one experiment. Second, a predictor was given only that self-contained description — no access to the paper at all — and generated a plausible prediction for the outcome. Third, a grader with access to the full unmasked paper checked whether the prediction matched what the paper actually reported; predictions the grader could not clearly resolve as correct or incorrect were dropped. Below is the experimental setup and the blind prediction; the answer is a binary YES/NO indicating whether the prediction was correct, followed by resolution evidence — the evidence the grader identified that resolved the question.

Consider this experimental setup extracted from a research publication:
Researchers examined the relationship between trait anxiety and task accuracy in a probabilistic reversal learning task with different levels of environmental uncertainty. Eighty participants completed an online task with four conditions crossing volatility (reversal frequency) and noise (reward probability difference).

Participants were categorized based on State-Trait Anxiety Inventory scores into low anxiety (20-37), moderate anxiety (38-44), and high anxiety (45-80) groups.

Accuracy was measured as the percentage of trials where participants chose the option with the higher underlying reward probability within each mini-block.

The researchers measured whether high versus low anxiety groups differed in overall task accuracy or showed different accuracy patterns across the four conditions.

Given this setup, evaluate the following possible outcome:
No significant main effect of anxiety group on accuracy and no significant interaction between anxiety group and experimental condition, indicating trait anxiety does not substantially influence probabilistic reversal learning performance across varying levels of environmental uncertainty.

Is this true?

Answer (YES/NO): NO